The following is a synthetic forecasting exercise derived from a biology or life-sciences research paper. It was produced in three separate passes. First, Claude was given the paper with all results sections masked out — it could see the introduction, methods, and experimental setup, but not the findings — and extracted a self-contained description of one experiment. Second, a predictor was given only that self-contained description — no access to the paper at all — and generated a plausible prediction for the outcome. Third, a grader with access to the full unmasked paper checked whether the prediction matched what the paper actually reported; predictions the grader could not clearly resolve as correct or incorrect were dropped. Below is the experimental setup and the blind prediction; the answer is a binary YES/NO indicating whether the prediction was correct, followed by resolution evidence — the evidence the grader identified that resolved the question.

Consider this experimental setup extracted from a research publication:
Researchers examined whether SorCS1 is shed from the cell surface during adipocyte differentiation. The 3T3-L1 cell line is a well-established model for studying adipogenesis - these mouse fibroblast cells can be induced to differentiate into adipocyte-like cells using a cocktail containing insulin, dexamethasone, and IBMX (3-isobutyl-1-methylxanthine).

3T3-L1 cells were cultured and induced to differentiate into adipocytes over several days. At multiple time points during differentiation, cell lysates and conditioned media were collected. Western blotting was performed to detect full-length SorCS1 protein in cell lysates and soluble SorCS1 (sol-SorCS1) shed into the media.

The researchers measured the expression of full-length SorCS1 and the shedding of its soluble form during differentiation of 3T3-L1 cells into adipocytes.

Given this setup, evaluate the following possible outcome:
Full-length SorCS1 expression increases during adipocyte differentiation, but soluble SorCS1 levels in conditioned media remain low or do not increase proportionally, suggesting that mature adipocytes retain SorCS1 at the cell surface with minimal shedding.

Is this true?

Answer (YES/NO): NO